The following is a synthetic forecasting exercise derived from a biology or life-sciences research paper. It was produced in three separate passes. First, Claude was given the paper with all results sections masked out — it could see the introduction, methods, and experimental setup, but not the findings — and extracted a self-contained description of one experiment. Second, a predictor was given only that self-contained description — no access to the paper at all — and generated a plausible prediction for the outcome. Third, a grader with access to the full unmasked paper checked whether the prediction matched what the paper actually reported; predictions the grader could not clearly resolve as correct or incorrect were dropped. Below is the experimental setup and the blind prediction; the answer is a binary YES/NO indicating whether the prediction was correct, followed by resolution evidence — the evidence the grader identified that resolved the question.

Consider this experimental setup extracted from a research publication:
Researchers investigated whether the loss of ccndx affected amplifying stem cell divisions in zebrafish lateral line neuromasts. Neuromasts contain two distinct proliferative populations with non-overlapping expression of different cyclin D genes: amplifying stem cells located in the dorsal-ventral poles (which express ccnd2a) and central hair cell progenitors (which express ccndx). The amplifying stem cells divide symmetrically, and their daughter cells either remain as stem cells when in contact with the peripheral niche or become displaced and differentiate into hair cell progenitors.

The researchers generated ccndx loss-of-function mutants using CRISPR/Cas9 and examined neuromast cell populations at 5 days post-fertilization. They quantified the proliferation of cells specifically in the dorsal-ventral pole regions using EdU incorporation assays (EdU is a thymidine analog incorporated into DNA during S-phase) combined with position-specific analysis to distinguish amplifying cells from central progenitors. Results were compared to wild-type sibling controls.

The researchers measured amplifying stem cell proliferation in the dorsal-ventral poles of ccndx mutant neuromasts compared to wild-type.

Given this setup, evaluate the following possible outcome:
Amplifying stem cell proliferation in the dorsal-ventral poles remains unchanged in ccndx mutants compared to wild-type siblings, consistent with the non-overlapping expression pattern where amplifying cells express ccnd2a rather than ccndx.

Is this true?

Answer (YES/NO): YES